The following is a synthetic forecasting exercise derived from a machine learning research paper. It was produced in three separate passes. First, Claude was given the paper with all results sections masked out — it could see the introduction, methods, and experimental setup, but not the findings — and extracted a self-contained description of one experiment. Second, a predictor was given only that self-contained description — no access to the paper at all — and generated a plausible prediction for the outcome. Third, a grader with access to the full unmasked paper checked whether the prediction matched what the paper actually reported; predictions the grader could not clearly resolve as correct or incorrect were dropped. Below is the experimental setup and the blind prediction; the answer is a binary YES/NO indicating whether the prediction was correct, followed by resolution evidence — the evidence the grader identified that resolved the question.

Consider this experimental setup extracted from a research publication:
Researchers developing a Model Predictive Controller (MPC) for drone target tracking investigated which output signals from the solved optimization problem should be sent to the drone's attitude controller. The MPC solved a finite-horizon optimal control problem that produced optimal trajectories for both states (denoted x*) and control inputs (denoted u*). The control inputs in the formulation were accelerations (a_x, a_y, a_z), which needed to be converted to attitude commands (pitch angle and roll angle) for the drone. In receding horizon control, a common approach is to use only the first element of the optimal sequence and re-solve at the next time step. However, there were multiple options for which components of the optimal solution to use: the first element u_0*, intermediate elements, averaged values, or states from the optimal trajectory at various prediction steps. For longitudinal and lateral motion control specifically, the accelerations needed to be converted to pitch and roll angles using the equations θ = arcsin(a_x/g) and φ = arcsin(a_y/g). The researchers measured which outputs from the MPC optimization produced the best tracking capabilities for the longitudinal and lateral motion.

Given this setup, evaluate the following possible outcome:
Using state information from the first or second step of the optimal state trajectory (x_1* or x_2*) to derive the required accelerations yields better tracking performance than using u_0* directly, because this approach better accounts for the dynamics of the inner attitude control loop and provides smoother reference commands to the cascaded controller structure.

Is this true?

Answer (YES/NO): NO